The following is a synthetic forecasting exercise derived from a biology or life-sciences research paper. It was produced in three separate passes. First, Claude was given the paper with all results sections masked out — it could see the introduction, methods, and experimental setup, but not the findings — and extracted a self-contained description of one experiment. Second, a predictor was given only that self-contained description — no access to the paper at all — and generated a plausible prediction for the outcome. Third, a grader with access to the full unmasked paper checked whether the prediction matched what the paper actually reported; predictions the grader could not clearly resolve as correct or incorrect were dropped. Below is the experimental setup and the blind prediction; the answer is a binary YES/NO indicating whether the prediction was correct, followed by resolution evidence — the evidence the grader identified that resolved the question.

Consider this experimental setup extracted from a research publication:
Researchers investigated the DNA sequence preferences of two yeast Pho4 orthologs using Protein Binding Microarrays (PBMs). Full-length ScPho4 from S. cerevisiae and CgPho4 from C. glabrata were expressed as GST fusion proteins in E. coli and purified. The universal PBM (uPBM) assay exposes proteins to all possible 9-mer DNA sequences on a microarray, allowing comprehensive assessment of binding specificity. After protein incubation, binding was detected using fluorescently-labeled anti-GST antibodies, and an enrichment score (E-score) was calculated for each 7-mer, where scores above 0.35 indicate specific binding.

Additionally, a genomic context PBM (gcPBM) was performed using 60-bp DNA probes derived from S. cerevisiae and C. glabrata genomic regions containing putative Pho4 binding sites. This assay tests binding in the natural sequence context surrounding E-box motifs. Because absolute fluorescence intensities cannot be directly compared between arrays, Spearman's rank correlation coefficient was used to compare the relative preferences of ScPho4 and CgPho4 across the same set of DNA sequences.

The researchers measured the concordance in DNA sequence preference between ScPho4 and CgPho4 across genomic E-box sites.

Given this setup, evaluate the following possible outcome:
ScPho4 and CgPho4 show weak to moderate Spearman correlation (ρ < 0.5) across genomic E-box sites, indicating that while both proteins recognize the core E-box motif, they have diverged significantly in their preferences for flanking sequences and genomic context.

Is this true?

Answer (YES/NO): NO